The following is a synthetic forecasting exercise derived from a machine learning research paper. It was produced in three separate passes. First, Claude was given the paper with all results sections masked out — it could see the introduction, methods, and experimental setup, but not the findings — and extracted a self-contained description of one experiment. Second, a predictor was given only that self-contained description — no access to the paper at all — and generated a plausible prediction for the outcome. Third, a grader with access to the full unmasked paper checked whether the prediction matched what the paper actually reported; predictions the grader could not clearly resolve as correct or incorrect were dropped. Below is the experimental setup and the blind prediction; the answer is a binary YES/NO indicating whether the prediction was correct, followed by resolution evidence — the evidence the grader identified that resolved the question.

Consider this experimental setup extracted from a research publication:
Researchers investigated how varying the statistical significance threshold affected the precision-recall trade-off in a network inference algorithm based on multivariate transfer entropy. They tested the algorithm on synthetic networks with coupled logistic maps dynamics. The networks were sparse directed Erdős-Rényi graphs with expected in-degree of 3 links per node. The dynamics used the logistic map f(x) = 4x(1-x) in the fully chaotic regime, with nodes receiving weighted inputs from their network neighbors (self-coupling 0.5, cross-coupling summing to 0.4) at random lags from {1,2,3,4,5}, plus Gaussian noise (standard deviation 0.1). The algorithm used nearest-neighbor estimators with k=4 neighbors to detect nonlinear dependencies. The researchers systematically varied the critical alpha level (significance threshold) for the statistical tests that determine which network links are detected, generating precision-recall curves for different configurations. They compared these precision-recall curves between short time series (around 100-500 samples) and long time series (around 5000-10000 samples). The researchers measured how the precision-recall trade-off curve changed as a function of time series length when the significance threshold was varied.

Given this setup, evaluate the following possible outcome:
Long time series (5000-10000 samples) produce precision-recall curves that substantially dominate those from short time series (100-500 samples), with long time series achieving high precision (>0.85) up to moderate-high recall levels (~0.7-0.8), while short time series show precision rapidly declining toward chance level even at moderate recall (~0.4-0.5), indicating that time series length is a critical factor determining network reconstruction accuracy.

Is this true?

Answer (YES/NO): NO